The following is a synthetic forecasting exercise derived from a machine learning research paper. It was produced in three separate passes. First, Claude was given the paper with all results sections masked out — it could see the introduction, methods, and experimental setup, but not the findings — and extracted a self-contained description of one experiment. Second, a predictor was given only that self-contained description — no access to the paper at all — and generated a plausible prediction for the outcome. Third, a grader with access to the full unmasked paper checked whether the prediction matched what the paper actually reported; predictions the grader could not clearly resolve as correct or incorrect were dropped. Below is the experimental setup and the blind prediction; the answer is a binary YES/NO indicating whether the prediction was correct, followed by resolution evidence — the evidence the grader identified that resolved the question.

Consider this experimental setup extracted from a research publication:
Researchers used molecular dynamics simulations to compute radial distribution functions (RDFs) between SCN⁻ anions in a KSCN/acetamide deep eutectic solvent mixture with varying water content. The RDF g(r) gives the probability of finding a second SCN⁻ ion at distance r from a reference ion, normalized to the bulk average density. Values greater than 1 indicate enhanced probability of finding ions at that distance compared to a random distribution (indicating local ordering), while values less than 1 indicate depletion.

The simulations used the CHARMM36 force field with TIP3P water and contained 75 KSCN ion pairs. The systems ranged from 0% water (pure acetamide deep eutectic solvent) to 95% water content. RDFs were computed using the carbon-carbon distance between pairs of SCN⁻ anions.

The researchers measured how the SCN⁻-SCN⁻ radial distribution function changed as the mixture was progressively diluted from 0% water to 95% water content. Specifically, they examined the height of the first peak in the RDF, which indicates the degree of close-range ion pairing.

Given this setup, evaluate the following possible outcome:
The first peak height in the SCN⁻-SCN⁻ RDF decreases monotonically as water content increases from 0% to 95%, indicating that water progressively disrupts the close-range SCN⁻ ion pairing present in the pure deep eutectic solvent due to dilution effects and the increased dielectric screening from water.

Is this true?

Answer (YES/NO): NO